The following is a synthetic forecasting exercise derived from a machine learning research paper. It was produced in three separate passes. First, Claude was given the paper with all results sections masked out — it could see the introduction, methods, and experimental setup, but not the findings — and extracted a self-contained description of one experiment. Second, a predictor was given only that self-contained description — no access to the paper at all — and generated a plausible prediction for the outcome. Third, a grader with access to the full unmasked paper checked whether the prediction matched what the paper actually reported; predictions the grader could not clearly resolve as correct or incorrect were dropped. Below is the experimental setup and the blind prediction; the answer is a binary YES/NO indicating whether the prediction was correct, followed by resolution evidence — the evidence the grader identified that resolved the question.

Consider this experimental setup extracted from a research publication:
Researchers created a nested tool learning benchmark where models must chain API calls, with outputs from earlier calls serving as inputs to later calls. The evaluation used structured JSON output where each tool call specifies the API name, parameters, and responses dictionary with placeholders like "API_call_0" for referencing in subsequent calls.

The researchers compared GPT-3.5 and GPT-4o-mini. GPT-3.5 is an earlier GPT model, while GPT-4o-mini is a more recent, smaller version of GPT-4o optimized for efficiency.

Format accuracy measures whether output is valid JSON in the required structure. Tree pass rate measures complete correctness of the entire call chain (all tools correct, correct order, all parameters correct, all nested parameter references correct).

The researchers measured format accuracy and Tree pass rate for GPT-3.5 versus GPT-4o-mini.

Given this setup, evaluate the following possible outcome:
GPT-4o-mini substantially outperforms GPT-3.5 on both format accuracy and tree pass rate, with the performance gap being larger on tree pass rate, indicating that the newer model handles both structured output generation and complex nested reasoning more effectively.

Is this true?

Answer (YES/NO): NO